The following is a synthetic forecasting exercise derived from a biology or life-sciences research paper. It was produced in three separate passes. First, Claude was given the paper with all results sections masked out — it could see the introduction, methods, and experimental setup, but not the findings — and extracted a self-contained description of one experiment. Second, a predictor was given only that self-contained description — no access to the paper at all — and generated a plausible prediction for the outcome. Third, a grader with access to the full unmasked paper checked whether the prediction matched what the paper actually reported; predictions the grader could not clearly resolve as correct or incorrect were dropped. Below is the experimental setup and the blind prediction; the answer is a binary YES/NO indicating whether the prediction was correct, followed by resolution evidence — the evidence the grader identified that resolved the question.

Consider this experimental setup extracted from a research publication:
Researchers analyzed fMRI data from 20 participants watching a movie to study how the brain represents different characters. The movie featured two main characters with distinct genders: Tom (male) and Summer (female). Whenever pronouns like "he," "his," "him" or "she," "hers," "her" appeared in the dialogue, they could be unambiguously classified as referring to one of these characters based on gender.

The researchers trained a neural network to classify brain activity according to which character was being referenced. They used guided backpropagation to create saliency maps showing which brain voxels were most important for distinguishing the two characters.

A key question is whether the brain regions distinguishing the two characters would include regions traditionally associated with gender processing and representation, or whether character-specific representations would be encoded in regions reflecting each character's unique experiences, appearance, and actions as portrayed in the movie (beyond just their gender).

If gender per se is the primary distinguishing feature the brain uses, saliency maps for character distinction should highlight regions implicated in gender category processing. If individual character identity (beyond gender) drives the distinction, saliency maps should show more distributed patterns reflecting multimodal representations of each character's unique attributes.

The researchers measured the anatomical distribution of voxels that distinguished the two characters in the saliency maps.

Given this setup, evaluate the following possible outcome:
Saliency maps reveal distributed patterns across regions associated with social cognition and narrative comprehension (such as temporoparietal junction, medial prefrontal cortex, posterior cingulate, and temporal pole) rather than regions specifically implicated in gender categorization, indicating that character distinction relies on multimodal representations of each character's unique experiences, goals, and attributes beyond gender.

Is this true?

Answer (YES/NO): YES